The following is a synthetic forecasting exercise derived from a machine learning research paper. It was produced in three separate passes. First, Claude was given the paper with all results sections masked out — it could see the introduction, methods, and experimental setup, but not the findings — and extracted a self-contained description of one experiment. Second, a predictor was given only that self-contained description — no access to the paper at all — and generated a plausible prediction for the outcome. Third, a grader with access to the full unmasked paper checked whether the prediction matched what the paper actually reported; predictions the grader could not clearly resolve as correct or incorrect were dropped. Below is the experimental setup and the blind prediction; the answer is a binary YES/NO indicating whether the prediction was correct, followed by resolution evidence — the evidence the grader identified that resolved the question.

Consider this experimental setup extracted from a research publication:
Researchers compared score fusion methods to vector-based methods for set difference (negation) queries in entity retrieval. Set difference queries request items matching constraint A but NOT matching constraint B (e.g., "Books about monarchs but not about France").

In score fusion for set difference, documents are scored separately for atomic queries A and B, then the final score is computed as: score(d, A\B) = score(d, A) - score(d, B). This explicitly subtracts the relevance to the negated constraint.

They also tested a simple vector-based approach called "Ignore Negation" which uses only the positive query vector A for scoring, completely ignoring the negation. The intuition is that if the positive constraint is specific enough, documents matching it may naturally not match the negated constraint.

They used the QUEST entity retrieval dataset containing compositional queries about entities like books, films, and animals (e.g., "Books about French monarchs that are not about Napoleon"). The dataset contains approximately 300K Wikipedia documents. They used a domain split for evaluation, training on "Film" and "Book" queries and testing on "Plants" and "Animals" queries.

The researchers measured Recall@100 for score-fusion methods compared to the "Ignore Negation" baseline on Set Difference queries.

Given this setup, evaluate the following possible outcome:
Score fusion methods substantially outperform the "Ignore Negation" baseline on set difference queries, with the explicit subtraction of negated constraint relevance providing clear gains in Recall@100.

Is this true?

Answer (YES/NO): NO